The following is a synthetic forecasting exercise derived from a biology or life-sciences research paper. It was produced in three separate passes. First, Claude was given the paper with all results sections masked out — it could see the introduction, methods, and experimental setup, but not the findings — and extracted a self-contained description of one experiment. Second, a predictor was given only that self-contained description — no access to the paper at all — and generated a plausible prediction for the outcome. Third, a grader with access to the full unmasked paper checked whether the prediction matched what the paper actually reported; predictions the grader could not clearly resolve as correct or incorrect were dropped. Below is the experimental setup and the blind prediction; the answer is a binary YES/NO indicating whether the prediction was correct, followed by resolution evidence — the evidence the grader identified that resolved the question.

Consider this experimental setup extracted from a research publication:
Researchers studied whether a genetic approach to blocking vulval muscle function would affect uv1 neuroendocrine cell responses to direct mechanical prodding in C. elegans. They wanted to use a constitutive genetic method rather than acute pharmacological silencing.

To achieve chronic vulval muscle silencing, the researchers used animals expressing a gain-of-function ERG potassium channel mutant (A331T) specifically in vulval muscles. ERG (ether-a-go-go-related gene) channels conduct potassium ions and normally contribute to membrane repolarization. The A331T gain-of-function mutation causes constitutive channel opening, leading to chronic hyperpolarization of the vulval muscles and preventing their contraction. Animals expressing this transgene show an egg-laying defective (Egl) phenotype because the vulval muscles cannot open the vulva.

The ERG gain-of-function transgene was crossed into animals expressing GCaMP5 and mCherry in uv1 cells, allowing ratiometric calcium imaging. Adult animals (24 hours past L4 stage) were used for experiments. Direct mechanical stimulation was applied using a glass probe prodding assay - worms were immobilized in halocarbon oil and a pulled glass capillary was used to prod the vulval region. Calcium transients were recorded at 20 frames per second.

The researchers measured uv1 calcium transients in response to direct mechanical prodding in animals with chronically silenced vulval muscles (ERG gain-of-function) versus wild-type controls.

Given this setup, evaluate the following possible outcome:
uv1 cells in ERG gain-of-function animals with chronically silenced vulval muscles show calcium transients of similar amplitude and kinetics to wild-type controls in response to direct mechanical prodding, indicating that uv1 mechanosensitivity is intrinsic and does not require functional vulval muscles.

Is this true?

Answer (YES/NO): NO